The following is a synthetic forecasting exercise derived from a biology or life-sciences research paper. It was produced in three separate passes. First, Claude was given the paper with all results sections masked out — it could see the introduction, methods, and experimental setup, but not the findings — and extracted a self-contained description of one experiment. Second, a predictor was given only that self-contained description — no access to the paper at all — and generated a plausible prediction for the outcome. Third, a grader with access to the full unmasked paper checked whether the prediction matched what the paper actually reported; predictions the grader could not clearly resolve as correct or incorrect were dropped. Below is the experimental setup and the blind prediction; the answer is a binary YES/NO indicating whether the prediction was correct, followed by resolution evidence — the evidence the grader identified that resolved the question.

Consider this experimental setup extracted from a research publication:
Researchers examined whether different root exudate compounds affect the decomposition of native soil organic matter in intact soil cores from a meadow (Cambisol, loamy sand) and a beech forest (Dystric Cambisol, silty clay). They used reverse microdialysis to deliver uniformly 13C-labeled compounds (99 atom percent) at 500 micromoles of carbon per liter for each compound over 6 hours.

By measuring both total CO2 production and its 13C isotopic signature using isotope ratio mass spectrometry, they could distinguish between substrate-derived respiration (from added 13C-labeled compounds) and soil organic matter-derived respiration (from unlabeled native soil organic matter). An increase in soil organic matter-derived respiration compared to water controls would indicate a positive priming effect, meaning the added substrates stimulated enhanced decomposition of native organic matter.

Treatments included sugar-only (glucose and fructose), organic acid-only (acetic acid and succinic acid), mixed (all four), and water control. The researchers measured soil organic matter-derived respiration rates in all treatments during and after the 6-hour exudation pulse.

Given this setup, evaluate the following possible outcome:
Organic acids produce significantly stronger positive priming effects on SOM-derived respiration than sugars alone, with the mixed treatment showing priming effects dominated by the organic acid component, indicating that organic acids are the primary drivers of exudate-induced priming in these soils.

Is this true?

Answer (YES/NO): NO